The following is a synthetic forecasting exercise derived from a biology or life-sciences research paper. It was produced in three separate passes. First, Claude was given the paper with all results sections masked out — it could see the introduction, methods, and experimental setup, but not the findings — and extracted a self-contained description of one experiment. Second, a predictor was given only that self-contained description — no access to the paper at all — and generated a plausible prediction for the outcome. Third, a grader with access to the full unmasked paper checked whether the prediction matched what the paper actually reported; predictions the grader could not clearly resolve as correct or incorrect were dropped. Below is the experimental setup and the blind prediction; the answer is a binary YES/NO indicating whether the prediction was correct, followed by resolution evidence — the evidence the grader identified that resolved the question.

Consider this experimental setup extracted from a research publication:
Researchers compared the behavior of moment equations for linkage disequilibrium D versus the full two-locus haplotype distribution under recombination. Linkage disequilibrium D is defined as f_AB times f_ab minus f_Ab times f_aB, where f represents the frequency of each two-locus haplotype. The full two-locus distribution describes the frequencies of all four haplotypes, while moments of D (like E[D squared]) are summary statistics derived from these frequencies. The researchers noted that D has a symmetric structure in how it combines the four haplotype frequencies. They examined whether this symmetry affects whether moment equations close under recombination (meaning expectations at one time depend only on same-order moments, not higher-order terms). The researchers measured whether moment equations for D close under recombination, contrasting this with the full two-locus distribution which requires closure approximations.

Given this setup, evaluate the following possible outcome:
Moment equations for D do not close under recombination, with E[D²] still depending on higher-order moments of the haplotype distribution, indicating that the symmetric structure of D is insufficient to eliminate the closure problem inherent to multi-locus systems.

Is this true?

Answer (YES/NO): NO